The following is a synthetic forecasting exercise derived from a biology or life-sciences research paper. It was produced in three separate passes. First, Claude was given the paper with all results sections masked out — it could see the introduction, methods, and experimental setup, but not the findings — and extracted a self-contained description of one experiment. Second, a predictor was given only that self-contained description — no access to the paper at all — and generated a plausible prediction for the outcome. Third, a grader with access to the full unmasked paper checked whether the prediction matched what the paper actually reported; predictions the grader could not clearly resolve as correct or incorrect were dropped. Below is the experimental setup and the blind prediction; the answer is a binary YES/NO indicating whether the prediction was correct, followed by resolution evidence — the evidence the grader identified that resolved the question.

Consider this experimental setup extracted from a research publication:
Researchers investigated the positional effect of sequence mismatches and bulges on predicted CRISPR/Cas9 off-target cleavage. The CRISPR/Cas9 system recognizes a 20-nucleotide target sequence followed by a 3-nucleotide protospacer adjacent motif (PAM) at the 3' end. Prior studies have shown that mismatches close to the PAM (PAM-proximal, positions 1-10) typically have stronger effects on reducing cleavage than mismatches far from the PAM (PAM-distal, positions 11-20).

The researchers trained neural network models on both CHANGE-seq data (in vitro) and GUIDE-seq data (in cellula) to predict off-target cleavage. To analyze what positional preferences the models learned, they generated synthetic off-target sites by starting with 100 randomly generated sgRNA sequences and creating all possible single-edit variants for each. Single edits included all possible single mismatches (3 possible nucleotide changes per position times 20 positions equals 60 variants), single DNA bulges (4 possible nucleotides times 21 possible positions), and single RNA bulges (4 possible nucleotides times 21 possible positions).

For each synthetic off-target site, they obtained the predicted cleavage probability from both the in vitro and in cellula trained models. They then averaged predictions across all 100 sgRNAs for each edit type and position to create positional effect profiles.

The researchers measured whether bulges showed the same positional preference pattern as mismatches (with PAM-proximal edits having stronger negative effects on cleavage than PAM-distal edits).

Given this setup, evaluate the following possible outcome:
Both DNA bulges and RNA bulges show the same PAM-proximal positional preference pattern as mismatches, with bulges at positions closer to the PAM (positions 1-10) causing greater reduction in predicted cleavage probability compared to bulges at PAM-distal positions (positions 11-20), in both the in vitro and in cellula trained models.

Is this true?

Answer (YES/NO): YES